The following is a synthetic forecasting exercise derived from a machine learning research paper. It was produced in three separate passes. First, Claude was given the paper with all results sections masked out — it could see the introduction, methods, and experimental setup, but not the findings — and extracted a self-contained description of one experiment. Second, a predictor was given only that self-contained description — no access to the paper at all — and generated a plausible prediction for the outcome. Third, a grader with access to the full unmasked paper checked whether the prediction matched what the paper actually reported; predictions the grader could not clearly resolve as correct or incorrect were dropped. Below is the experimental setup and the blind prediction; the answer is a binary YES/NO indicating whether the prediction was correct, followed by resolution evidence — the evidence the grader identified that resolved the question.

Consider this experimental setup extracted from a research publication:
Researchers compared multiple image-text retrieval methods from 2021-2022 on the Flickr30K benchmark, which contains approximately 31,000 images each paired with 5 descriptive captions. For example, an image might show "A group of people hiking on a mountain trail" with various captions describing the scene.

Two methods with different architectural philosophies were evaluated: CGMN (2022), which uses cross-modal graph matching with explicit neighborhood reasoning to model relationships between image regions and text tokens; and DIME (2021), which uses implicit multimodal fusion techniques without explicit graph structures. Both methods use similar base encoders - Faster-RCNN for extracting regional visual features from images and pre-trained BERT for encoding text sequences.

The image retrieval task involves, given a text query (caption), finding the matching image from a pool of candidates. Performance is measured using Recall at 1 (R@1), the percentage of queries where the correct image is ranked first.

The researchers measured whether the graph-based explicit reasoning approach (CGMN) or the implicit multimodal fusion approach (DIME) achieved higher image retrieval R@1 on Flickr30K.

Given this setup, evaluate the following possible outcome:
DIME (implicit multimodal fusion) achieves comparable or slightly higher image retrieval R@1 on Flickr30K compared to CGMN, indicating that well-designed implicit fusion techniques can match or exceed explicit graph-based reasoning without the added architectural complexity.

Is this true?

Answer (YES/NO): YES